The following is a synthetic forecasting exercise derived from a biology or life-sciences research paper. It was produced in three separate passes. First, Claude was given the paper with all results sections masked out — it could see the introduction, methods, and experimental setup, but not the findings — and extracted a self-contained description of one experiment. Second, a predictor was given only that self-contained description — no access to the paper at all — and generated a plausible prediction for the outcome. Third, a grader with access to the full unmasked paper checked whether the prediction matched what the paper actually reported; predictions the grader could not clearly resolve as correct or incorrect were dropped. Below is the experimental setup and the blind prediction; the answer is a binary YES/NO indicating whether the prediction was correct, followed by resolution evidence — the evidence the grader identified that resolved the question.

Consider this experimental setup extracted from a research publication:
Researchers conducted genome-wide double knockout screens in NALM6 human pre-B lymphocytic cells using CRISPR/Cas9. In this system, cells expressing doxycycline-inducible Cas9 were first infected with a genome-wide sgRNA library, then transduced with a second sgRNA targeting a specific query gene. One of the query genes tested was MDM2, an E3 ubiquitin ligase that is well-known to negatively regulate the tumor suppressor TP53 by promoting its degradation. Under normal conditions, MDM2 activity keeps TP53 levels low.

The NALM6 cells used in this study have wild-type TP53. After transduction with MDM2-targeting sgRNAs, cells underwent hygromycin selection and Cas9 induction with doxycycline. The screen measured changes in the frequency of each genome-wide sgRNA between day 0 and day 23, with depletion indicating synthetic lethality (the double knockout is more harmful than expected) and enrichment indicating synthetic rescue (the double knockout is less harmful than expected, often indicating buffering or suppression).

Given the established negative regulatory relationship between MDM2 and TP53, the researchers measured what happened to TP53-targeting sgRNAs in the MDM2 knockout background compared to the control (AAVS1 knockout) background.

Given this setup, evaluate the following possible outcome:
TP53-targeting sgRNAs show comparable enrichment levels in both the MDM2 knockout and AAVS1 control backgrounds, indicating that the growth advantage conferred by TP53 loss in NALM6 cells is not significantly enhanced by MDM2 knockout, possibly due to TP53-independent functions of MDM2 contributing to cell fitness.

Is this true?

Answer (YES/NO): NO